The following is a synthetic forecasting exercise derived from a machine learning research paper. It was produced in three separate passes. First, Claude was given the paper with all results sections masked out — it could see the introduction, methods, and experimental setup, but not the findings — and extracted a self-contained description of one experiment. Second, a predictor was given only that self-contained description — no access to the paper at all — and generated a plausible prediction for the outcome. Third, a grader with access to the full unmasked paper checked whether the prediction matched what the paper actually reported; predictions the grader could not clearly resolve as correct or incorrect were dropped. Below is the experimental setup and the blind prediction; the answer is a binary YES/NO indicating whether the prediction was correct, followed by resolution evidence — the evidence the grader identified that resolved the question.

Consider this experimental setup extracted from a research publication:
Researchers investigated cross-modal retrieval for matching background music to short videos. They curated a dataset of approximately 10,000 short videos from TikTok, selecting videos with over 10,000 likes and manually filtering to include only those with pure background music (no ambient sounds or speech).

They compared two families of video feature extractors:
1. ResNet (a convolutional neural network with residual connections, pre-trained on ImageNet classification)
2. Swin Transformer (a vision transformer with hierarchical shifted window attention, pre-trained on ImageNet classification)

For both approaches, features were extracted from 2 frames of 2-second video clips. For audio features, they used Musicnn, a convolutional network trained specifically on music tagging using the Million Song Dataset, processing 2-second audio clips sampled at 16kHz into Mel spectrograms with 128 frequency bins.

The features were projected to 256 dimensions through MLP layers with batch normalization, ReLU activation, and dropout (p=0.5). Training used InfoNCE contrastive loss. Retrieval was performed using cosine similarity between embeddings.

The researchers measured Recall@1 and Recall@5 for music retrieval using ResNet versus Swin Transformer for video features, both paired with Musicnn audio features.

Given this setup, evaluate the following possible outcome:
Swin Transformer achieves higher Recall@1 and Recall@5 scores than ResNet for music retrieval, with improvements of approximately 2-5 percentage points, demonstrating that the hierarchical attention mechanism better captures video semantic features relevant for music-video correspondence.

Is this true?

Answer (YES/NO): NO